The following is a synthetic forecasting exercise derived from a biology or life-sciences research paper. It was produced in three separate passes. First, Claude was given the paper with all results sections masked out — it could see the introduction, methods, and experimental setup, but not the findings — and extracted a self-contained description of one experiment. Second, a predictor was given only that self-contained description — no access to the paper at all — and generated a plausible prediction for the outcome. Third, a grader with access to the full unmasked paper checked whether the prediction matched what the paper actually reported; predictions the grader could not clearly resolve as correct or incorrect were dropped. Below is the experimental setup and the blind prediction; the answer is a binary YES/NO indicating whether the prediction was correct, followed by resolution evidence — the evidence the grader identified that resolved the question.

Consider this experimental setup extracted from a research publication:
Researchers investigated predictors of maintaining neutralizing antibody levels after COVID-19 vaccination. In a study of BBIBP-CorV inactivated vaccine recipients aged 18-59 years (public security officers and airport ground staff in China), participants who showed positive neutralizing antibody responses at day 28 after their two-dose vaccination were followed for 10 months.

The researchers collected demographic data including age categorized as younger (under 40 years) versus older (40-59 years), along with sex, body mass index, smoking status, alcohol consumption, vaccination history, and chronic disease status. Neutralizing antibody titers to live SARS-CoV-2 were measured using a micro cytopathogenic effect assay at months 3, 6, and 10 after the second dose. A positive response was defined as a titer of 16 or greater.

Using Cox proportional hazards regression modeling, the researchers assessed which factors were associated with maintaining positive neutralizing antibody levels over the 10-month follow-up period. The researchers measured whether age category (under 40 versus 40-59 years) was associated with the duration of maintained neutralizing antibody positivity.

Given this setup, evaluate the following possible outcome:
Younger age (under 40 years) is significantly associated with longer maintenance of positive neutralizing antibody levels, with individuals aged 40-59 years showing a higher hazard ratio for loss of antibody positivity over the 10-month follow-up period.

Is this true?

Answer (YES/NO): YES